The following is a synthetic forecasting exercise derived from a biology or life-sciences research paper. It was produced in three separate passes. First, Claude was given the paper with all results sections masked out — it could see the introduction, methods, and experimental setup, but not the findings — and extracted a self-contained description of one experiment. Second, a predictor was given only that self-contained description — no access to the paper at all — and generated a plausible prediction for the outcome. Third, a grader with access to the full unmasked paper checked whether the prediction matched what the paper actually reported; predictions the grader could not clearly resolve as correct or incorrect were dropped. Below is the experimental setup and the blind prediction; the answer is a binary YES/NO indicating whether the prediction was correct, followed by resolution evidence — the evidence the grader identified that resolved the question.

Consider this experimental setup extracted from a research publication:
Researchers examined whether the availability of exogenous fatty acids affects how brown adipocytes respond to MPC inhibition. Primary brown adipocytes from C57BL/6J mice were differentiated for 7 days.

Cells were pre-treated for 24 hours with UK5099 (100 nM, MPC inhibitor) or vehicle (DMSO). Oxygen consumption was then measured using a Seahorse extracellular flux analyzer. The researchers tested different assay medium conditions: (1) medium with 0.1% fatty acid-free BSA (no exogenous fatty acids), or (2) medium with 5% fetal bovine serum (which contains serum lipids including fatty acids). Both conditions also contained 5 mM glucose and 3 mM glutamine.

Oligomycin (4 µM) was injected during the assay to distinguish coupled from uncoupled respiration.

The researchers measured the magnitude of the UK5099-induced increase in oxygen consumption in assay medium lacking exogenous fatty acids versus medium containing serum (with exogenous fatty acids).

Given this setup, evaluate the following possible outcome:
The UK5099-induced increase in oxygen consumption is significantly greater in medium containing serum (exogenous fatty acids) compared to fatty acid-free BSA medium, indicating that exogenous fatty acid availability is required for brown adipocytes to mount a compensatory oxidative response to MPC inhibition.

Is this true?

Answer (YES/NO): YES